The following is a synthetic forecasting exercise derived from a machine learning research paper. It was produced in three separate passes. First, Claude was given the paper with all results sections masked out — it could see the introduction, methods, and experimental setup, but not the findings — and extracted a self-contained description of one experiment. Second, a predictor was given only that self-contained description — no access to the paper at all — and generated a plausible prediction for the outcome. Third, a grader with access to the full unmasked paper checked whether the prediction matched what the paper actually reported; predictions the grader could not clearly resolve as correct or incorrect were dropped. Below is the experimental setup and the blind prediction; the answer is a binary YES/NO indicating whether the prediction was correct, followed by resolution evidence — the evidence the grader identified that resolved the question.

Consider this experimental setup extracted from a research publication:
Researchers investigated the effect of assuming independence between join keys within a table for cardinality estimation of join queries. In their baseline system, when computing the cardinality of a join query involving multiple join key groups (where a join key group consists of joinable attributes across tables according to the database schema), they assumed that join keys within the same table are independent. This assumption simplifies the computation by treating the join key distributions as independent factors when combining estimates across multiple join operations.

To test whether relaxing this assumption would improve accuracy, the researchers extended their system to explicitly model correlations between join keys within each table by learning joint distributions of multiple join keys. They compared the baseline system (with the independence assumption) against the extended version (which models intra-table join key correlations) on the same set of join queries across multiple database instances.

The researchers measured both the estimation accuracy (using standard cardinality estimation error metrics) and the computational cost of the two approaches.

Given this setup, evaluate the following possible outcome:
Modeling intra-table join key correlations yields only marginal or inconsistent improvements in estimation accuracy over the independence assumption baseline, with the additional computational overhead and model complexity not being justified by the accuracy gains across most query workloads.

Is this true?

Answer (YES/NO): YES